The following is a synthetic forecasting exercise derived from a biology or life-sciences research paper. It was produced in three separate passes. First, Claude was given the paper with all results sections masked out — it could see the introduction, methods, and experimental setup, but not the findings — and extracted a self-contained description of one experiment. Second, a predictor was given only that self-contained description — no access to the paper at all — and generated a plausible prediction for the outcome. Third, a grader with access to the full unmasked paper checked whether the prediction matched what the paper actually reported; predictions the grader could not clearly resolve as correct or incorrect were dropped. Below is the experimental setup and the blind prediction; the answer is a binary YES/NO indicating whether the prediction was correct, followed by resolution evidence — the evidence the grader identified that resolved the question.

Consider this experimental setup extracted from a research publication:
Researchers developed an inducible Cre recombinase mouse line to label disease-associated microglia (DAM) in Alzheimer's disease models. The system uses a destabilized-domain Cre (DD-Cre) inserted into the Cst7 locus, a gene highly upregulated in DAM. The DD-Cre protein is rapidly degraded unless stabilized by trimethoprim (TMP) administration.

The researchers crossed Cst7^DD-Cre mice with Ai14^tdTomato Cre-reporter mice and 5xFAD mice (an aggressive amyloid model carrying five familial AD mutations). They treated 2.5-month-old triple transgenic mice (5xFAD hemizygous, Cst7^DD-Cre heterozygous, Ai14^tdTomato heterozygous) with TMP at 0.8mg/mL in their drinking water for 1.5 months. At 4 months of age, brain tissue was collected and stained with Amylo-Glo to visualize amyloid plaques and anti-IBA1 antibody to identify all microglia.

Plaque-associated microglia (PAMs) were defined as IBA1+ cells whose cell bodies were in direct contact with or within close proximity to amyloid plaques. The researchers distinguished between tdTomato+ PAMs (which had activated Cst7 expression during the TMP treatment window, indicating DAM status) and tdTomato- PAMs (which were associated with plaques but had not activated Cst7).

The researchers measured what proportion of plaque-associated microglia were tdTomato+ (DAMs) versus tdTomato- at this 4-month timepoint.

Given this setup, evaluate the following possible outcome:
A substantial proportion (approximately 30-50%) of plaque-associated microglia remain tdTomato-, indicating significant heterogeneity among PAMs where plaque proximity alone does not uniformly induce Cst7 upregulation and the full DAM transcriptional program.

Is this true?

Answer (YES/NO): NO